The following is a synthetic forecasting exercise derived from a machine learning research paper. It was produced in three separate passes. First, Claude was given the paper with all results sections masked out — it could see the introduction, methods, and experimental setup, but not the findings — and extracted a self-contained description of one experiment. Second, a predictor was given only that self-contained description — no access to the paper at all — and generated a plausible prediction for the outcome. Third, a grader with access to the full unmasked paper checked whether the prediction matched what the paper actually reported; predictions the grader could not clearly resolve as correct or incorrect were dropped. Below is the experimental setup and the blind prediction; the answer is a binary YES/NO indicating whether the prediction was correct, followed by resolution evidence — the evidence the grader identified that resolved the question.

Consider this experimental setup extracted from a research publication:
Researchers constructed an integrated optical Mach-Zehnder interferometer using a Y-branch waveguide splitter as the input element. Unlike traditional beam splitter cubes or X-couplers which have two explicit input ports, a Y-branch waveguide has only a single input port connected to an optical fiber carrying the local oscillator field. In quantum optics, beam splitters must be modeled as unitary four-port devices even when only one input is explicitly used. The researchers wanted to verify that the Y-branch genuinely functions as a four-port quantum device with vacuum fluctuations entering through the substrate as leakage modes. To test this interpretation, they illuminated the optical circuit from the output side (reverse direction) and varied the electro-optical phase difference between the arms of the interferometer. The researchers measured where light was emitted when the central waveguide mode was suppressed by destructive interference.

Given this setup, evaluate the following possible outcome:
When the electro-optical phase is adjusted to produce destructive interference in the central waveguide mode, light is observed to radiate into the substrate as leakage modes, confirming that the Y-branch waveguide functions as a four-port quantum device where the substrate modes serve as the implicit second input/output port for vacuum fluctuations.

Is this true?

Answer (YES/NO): YES